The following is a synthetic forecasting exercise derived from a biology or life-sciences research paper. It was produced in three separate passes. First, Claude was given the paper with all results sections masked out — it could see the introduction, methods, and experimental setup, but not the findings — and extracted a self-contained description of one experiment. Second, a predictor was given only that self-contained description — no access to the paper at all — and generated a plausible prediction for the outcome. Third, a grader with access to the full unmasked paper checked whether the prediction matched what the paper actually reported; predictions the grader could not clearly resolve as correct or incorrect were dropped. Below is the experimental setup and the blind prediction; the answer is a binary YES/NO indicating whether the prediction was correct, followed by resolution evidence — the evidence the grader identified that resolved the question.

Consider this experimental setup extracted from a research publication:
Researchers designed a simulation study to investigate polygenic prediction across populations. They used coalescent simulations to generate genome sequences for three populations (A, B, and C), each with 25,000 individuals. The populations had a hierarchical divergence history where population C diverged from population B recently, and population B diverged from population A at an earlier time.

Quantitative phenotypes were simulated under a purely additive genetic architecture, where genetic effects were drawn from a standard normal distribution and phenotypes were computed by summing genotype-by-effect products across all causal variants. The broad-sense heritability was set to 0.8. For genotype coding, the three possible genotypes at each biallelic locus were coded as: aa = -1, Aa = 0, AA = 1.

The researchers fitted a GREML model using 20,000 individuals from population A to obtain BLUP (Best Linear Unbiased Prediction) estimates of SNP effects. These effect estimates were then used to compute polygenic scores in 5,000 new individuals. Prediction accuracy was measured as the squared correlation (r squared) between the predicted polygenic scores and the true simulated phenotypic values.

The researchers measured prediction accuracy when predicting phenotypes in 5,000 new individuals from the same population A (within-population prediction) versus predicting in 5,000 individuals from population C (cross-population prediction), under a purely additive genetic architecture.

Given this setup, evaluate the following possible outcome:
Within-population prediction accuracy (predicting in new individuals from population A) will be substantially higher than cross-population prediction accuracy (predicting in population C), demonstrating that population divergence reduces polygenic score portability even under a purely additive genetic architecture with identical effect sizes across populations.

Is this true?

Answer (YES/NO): NO